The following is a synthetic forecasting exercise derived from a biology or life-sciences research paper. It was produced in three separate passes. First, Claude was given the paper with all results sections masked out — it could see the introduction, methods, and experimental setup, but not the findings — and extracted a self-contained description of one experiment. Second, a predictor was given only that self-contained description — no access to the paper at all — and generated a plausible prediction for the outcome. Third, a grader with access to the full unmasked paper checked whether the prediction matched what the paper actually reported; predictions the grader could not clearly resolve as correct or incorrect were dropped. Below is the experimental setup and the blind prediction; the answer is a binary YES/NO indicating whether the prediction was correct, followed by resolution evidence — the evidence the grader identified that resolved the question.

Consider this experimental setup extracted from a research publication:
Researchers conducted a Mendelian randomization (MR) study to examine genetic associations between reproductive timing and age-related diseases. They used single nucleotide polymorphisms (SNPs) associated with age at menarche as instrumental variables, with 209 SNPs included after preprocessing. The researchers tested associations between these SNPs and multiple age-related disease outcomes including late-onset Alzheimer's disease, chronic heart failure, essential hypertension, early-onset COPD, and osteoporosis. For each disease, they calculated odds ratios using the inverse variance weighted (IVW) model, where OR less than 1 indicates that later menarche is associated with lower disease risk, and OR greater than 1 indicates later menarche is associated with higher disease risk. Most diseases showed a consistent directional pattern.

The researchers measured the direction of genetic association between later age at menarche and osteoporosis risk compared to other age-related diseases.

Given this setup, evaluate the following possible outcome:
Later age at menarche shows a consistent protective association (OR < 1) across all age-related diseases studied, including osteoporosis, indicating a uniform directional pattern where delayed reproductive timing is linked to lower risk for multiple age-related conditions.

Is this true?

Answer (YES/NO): NO